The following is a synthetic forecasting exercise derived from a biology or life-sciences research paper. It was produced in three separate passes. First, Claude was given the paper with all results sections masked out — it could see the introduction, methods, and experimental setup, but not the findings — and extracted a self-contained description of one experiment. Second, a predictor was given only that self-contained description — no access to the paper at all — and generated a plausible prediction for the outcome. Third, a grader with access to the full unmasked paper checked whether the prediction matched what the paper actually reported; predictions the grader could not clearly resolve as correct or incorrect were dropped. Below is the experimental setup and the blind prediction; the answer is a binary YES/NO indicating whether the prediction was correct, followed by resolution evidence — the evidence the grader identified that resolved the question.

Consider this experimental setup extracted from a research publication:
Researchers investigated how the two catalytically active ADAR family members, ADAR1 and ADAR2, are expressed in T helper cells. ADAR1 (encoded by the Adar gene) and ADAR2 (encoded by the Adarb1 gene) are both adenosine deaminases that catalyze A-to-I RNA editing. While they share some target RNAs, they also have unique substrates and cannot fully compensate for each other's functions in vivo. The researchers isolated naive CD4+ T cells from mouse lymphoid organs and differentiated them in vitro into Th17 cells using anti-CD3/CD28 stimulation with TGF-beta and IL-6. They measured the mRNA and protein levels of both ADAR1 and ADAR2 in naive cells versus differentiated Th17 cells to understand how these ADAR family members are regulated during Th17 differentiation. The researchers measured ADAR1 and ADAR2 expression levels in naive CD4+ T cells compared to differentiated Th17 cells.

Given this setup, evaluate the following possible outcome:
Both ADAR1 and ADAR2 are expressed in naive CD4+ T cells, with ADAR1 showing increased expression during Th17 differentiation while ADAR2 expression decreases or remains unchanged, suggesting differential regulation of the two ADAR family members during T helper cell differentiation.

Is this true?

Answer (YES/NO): NO